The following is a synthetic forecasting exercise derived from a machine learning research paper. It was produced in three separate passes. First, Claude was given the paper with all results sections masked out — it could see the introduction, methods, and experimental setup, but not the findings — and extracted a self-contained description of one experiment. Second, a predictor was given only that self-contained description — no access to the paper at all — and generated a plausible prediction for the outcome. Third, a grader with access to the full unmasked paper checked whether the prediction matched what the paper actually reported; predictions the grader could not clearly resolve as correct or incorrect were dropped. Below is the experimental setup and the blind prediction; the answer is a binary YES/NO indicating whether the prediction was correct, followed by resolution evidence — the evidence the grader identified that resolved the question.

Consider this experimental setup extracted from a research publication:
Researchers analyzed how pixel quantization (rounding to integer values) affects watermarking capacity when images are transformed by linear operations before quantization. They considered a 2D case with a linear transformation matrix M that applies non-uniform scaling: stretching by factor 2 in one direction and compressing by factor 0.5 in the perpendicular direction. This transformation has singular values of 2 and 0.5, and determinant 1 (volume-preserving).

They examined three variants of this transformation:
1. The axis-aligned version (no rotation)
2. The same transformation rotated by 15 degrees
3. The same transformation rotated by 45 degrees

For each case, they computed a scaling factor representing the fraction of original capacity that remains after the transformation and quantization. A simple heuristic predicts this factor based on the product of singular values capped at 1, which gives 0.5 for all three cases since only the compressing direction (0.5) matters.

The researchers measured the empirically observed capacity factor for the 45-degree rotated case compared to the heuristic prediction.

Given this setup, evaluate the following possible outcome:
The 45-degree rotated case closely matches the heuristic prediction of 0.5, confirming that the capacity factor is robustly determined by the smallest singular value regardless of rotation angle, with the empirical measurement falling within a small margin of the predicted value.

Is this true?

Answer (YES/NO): NO